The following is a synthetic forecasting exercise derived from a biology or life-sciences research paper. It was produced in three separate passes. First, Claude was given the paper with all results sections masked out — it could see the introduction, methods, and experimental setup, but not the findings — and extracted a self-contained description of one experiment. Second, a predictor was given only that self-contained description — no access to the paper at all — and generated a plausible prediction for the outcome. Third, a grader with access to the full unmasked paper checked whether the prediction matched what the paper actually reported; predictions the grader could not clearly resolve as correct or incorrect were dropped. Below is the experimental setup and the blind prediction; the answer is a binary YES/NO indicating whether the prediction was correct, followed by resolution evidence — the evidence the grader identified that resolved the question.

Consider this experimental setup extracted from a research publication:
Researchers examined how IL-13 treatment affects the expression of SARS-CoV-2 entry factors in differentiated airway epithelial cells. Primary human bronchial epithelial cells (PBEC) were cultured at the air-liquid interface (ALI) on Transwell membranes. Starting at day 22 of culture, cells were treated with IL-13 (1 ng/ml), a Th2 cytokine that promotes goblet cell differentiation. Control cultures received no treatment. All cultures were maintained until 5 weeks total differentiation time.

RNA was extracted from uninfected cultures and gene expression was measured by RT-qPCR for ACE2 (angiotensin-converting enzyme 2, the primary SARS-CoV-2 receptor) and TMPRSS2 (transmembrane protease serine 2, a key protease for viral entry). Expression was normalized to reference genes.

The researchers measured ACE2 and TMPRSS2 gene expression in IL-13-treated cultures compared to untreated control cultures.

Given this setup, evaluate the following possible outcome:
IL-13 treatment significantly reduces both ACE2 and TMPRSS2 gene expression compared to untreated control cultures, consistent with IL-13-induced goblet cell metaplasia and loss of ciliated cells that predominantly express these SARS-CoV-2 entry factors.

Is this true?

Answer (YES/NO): NO